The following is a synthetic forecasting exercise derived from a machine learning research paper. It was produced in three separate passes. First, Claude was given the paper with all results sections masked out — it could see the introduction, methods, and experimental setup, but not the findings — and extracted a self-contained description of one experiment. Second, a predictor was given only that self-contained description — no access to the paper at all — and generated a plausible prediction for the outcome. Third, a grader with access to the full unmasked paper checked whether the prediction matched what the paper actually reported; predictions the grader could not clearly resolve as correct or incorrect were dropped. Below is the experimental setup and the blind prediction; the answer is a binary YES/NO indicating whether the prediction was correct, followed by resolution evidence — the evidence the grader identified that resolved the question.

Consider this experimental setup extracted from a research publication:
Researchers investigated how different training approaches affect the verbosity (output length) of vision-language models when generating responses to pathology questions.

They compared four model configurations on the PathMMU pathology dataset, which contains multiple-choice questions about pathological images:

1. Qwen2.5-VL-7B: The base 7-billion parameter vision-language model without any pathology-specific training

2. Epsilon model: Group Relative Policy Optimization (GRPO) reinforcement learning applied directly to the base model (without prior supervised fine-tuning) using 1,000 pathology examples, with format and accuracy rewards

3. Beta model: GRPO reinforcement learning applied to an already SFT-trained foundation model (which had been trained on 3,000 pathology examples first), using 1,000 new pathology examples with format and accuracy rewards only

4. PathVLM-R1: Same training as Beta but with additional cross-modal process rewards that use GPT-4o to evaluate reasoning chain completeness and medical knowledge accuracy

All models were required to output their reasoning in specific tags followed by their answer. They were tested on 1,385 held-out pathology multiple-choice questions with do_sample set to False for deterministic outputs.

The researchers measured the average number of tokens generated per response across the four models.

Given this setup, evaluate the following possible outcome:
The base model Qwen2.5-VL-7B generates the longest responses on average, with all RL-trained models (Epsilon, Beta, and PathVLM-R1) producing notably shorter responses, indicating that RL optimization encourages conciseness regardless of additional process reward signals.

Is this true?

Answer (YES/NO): NO